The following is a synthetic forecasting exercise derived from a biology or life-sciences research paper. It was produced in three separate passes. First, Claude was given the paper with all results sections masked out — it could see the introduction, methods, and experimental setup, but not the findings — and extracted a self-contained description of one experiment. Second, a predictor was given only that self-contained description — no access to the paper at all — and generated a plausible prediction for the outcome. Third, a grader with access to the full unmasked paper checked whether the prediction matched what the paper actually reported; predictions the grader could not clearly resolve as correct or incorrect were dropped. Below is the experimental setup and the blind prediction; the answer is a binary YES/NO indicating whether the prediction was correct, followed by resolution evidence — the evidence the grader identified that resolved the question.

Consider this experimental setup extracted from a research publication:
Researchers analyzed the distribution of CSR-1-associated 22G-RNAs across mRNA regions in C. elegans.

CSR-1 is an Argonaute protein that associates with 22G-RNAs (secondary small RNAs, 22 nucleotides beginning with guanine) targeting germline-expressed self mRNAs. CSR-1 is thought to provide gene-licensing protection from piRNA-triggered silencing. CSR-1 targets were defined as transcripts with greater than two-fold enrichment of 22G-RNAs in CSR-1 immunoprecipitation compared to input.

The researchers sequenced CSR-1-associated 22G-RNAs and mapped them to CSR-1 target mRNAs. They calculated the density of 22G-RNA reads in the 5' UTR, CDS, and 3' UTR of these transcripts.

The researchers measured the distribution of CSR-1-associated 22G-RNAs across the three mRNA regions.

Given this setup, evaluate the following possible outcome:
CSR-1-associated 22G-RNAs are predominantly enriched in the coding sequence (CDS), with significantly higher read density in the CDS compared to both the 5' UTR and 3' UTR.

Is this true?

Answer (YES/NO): NO